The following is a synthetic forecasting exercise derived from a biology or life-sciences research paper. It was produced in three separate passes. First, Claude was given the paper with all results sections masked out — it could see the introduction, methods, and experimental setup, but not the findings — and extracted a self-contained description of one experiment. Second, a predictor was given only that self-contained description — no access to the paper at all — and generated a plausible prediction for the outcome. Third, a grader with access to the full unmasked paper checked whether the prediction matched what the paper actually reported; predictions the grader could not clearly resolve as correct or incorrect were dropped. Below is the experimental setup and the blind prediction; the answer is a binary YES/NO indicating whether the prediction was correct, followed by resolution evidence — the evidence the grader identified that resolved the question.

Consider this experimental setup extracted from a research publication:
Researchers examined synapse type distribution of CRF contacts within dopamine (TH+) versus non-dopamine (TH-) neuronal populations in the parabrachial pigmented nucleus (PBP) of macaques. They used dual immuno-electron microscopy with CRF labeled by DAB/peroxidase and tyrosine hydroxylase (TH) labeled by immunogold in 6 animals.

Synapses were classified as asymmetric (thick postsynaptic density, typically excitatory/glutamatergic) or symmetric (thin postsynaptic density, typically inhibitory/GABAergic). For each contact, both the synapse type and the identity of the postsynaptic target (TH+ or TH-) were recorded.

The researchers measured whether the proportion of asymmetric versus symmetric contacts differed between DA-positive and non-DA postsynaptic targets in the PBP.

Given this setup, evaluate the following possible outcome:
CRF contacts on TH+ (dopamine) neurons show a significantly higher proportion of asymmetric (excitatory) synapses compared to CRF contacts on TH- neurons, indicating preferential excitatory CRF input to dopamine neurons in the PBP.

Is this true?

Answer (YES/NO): NO